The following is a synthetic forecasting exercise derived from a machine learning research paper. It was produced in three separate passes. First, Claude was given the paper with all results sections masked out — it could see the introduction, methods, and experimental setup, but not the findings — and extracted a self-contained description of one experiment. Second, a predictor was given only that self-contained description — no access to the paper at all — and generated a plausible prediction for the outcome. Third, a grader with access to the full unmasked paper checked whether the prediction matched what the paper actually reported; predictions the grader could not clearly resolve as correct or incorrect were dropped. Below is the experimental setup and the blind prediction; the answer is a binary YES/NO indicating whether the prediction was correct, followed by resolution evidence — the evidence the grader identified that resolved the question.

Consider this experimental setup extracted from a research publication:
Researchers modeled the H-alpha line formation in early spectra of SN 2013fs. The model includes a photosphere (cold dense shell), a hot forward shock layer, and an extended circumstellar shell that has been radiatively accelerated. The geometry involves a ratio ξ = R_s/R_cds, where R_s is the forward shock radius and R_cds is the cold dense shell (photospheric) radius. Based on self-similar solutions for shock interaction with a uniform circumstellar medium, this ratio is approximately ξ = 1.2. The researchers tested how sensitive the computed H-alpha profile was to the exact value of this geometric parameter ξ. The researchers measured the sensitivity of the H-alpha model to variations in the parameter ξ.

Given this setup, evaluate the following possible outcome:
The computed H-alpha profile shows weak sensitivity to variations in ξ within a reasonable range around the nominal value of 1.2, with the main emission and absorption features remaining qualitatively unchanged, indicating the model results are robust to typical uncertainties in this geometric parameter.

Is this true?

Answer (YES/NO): YES